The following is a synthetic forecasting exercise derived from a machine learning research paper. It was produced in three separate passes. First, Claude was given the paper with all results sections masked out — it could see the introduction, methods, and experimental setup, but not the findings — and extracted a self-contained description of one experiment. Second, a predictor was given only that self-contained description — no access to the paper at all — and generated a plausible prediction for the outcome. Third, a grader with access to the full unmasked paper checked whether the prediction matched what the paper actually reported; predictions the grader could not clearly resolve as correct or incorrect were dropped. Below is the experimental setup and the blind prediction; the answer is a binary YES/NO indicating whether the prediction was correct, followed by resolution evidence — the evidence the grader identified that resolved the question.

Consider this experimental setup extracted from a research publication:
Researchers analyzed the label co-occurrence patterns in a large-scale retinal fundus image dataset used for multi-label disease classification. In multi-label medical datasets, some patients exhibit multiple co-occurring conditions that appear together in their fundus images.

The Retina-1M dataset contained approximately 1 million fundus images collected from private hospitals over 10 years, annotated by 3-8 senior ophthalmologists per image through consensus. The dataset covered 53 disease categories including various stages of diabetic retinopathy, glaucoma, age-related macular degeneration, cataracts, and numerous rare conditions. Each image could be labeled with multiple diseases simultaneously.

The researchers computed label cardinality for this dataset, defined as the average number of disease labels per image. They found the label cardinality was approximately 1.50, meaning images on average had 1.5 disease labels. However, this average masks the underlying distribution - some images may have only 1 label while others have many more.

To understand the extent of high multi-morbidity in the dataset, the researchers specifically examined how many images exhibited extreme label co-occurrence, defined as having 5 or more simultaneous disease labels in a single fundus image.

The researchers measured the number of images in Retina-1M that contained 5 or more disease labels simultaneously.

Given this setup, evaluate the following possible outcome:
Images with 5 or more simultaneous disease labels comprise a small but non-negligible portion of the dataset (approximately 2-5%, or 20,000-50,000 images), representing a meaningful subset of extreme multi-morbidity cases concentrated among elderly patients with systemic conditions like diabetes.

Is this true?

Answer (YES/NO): NO